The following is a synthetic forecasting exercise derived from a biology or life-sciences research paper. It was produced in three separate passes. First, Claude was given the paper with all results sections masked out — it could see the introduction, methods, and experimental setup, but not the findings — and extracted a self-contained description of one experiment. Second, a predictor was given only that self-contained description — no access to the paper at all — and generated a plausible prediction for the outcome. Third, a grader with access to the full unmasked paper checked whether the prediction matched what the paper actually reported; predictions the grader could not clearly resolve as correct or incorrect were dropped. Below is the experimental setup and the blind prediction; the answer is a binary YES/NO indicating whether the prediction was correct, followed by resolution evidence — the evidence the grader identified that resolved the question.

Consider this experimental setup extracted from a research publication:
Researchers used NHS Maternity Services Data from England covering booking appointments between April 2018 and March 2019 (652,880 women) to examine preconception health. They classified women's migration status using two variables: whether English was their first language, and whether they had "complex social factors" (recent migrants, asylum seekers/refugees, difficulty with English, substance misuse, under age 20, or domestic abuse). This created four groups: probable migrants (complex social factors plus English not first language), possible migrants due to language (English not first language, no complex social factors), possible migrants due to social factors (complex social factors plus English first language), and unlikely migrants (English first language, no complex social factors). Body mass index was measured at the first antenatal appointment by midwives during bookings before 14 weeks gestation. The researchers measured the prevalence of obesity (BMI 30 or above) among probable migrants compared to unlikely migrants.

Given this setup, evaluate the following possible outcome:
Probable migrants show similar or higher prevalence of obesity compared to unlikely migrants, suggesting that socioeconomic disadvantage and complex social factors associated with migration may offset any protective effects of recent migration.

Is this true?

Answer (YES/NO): NO